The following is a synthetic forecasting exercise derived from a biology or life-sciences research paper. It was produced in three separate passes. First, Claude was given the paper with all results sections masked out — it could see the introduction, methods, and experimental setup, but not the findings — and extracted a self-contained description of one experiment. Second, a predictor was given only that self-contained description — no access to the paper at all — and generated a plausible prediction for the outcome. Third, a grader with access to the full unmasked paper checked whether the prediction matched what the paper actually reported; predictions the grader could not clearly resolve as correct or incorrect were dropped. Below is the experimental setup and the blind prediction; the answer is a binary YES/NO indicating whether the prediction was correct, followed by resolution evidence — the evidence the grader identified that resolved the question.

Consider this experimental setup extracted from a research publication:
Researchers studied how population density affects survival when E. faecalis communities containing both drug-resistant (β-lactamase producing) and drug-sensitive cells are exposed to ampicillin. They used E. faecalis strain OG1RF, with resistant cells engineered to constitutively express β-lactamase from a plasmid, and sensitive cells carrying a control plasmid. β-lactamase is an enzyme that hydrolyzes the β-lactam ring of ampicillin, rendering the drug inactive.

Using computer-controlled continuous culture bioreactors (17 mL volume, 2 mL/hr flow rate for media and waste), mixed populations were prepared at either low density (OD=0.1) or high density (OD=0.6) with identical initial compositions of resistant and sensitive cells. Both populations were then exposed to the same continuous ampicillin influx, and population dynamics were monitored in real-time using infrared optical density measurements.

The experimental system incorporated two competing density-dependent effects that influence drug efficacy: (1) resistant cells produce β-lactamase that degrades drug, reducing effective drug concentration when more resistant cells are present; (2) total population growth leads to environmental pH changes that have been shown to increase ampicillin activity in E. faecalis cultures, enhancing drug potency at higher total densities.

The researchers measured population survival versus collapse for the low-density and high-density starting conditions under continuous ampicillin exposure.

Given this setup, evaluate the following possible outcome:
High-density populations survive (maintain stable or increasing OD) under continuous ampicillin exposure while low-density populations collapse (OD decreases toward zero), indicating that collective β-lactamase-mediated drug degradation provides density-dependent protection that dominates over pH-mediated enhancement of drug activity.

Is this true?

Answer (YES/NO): YES